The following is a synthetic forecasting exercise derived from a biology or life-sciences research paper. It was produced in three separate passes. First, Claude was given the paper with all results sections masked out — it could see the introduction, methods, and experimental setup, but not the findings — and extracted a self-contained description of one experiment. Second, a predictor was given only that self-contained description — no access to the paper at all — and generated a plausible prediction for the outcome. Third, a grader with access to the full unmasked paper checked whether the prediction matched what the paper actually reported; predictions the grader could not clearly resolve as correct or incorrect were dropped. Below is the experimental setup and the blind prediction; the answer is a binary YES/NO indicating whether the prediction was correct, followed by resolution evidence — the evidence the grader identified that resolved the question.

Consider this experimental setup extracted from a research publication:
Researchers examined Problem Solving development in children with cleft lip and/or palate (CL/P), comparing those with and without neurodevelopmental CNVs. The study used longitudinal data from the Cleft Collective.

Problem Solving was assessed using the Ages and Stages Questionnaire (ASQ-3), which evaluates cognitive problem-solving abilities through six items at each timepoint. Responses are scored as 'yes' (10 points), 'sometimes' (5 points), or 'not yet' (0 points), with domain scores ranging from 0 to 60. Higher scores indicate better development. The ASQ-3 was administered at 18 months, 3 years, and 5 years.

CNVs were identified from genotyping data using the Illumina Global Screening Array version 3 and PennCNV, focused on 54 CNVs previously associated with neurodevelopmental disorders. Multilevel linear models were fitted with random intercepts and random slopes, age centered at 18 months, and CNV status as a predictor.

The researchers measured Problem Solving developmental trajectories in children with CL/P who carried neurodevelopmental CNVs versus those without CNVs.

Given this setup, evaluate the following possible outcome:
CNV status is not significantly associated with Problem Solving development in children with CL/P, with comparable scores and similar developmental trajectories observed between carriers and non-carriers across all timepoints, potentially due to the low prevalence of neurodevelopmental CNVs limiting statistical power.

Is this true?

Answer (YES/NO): NO